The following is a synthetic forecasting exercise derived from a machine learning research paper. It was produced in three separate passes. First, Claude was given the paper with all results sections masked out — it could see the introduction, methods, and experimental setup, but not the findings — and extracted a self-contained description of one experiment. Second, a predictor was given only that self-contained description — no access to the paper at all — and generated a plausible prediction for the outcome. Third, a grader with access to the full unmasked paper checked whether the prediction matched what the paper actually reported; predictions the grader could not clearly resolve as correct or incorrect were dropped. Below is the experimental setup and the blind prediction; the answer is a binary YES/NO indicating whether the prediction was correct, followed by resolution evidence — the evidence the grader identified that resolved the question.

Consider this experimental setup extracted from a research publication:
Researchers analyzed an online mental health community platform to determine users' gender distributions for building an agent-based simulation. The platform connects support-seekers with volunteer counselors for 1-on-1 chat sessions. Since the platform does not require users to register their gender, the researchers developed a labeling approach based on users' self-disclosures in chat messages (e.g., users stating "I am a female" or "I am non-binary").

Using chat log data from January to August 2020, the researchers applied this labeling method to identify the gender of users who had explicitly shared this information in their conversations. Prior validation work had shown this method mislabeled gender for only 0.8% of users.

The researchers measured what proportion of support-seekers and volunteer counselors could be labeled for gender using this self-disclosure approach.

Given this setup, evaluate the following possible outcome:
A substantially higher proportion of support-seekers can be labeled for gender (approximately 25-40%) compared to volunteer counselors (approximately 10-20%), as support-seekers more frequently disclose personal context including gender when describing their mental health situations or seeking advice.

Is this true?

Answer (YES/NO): NO